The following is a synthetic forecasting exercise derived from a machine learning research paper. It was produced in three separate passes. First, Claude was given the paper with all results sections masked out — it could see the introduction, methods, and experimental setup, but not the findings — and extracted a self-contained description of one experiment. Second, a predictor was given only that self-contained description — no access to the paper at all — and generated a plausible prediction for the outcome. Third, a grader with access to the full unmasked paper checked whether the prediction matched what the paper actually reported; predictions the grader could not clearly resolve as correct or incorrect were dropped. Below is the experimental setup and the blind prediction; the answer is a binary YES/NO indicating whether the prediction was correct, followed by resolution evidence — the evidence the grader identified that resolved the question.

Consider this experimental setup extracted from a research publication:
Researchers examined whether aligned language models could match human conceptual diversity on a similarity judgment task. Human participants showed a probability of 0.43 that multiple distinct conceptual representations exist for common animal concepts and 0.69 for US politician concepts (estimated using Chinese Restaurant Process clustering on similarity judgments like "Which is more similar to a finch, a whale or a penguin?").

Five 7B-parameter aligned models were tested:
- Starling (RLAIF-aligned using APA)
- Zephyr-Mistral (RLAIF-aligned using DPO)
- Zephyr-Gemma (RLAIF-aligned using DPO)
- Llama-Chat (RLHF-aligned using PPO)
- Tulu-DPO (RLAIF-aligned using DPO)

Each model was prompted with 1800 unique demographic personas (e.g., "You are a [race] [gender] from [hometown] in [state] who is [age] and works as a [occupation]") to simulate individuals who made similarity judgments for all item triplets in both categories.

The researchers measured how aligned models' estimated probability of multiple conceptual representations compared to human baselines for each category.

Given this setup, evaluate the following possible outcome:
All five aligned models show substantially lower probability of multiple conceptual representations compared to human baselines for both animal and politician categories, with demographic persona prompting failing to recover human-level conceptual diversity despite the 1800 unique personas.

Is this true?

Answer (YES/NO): YES